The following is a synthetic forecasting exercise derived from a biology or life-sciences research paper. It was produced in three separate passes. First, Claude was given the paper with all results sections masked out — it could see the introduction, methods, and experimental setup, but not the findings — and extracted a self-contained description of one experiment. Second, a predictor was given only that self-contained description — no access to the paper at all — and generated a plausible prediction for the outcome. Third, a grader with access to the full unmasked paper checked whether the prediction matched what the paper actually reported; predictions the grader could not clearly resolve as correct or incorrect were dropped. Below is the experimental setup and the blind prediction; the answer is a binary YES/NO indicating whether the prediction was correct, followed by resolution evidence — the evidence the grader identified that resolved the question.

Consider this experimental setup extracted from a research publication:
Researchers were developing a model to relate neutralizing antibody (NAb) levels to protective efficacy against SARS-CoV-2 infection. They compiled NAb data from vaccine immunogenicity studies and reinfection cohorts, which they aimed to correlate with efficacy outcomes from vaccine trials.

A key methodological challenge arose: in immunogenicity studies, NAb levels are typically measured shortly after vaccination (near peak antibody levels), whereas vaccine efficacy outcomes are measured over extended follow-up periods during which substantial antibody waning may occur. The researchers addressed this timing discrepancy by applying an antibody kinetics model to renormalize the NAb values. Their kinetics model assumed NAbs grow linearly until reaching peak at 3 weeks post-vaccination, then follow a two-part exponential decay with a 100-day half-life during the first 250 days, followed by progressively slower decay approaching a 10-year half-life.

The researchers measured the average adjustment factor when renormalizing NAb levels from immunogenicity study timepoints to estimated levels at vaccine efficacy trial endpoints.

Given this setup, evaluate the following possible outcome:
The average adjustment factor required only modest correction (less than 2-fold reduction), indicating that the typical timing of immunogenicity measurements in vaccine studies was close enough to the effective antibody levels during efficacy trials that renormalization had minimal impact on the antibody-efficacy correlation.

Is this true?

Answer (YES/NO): NO